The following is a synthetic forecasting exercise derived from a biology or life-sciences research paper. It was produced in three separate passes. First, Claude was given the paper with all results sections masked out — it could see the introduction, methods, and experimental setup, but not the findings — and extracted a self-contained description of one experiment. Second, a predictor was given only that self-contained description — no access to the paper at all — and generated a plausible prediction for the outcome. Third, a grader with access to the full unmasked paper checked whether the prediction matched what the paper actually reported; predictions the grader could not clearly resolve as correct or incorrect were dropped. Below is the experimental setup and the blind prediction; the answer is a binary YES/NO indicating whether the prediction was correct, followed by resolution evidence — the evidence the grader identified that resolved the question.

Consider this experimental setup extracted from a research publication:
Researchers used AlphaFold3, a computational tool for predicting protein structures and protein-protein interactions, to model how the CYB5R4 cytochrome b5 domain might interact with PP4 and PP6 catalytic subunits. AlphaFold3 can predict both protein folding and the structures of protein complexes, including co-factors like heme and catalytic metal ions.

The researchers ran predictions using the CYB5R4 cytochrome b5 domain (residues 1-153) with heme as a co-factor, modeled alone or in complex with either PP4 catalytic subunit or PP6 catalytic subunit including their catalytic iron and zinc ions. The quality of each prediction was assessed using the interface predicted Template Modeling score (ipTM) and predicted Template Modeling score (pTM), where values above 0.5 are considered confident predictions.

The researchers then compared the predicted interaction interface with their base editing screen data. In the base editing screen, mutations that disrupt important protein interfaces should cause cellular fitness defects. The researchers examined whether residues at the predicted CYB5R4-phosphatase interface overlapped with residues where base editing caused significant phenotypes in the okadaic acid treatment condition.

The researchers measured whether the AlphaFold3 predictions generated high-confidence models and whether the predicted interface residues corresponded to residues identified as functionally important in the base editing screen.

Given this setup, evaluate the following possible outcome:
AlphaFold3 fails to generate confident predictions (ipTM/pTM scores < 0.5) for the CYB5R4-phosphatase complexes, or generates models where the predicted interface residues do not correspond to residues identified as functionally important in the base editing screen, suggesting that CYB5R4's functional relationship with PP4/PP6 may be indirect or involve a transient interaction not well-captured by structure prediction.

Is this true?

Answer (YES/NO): NO